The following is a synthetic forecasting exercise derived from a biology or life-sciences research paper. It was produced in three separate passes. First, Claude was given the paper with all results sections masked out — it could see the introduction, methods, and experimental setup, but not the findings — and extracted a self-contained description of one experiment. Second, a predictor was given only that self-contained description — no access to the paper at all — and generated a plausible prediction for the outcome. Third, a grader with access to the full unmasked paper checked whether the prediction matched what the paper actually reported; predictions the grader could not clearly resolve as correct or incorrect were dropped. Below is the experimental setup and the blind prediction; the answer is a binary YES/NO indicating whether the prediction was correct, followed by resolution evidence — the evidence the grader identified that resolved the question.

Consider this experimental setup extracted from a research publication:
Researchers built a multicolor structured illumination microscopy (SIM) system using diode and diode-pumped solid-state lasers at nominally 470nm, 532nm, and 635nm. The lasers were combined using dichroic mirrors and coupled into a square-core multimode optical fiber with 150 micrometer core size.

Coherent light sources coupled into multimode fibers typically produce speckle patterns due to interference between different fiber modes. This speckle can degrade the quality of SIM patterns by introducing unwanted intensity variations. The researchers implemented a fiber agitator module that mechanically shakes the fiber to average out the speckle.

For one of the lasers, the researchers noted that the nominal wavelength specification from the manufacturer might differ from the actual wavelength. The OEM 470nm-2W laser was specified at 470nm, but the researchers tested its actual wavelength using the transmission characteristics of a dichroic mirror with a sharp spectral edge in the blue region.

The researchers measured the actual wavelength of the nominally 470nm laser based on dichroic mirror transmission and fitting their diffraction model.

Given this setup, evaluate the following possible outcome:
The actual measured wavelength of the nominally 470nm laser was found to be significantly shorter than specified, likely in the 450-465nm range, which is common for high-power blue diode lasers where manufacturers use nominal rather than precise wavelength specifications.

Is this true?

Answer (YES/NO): NO